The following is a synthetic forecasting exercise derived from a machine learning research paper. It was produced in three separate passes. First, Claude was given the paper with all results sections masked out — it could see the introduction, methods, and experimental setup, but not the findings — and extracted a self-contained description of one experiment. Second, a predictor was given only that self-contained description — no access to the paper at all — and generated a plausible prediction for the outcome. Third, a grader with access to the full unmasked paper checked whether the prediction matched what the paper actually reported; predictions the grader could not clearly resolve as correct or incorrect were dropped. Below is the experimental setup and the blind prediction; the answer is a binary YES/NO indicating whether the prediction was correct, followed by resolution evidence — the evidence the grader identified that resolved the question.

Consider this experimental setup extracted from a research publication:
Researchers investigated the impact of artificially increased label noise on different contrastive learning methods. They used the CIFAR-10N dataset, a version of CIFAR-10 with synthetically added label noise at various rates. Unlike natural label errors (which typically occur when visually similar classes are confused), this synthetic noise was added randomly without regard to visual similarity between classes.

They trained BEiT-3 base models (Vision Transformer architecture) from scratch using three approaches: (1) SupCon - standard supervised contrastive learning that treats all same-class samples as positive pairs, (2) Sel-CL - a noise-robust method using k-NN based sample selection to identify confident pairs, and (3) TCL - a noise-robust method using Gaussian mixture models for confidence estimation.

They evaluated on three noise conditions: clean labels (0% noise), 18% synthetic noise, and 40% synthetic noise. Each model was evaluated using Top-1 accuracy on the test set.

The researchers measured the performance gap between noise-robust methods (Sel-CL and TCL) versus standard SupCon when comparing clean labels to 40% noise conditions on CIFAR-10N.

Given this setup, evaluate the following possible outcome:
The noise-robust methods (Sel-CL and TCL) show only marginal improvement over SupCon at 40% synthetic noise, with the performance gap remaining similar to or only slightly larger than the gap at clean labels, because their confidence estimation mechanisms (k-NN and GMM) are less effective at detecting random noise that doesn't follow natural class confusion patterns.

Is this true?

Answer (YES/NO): NO